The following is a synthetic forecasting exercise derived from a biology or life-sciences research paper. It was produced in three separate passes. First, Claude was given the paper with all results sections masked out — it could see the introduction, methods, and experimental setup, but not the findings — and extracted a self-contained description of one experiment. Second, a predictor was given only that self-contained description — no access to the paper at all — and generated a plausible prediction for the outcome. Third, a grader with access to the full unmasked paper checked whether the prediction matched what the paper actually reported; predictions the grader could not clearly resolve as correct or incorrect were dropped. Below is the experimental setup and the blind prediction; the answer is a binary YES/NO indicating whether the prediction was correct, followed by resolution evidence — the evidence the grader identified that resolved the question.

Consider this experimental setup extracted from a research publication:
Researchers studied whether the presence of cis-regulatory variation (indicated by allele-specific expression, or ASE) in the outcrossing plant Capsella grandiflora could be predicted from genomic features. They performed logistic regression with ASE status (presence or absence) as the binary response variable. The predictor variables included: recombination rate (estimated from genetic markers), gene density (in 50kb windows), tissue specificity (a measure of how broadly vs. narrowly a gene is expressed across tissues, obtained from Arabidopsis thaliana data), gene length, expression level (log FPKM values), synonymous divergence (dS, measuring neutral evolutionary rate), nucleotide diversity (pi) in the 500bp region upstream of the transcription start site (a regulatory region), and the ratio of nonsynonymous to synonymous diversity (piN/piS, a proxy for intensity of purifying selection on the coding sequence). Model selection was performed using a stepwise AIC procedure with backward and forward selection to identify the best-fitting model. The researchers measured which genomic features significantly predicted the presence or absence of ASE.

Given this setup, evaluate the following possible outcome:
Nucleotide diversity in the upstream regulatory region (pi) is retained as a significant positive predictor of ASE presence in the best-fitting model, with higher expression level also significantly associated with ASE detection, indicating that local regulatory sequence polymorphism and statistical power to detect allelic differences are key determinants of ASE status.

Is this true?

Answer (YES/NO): NO